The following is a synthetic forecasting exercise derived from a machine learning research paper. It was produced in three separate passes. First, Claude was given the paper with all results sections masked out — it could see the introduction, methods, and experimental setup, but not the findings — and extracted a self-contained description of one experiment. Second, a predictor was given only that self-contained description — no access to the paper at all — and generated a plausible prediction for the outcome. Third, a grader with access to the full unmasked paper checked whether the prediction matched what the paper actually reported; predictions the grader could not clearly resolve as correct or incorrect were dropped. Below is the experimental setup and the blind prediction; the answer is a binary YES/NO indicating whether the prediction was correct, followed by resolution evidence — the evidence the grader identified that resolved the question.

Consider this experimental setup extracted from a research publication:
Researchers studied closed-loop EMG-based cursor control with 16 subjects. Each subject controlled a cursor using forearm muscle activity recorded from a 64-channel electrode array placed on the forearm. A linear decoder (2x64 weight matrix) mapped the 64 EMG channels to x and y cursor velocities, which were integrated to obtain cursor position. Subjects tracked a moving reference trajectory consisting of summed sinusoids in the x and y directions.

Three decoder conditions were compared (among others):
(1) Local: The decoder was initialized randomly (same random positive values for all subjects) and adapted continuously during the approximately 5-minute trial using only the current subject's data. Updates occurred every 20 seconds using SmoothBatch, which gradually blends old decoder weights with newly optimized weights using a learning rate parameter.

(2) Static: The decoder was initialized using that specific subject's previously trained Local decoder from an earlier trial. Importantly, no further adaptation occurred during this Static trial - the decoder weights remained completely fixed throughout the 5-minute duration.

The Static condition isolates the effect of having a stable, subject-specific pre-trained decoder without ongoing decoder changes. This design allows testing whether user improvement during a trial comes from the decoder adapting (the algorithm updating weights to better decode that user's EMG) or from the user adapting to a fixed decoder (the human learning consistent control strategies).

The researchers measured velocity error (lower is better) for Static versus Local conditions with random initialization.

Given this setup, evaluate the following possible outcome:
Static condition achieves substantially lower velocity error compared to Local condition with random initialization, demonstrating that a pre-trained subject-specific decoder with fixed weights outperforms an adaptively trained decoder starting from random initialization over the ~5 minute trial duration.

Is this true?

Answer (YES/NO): NO